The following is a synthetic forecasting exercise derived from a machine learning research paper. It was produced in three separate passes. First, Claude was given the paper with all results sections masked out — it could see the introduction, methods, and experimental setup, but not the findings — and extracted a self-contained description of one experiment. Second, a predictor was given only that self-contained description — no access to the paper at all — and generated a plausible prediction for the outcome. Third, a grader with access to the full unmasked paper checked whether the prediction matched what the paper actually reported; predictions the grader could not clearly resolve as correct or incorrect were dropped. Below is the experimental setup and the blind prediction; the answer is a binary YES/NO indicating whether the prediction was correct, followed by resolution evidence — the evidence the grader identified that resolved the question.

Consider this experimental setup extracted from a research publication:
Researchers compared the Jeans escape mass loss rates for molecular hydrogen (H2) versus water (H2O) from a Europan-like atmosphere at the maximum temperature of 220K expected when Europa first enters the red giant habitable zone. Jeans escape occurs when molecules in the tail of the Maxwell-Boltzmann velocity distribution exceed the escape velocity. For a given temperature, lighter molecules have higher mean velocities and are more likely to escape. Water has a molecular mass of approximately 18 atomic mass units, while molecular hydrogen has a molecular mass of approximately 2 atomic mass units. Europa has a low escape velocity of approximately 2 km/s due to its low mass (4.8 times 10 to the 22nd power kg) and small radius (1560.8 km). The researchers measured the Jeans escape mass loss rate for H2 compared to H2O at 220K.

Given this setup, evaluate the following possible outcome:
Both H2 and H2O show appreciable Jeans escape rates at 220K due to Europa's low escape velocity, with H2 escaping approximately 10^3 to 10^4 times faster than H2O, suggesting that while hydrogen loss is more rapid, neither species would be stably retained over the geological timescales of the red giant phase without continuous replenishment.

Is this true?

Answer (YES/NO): NO